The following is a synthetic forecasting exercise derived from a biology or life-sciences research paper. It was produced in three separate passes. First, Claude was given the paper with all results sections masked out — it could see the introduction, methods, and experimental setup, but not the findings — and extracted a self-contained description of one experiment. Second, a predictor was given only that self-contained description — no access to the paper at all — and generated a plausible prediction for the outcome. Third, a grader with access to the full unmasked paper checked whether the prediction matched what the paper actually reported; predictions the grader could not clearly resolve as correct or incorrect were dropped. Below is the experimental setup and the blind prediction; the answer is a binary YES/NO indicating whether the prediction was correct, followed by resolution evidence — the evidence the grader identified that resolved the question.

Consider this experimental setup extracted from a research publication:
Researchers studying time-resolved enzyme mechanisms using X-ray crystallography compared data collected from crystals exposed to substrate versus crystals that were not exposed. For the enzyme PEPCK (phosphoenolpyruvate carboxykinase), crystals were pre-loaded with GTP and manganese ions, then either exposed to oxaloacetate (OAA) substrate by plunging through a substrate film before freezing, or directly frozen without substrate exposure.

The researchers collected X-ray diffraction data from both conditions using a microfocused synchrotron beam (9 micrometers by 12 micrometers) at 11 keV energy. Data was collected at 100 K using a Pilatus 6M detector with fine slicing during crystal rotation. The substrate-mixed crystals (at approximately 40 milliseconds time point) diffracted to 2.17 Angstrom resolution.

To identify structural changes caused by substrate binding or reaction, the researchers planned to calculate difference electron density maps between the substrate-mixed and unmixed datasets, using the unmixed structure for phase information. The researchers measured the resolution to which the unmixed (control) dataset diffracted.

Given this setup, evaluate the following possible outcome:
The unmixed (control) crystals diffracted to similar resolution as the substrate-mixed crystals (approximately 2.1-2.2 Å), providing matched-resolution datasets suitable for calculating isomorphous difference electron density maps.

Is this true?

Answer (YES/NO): NO